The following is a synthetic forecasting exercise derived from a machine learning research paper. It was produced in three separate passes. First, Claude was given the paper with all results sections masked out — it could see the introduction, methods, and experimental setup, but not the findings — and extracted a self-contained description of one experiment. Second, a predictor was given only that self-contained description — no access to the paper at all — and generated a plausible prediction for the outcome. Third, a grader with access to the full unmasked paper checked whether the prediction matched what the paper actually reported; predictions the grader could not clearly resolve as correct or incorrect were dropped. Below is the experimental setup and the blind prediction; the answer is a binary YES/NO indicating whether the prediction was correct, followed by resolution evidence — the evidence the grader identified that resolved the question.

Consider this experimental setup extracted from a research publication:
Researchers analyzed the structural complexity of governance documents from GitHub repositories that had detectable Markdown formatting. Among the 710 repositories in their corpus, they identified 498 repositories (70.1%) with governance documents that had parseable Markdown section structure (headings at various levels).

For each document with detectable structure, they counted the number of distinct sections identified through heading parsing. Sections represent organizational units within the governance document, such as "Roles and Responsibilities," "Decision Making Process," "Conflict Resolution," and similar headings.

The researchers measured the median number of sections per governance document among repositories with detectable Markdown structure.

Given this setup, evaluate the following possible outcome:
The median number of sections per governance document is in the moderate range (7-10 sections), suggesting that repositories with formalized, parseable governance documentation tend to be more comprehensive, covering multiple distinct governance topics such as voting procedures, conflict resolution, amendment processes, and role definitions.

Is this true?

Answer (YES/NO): NO